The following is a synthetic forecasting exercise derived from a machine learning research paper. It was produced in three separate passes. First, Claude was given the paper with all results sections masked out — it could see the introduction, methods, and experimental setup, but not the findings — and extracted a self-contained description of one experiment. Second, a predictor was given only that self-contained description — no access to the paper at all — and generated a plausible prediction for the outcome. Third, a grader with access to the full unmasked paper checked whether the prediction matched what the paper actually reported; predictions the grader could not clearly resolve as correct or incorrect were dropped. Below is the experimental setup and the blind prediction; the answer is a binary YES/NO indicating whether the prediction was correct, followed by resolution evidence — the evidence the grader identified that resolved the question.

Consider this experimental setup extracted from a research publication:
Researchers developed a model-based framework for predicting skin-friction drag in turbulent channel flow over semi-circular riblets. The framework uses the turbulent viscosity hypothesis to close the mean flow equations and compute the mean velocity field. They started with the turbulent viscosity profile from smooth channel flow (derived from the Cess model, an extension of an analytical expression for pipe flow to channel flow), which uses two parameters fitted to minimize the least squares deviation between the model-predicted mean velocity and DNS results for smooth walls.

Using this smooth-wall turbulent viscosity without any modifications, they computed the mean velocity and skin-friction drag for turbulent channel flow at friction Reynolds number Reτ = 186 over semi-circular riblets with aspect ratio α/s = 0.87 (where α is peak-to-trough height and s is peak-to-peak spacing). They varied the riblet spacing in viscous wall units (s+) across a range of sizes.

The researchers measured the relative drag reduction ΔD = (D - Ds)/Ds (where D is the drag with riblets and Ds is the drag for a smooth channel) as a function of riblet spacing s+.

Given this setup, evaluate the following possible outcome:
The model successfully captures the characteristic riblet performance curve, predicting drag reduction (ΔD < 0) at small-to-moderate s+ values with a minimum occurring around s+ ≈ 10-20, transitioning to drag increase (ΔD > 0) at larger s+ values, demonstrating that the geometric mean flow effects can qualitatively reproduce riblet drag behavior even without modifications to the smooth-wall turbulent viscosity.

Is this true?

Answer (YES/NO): NO